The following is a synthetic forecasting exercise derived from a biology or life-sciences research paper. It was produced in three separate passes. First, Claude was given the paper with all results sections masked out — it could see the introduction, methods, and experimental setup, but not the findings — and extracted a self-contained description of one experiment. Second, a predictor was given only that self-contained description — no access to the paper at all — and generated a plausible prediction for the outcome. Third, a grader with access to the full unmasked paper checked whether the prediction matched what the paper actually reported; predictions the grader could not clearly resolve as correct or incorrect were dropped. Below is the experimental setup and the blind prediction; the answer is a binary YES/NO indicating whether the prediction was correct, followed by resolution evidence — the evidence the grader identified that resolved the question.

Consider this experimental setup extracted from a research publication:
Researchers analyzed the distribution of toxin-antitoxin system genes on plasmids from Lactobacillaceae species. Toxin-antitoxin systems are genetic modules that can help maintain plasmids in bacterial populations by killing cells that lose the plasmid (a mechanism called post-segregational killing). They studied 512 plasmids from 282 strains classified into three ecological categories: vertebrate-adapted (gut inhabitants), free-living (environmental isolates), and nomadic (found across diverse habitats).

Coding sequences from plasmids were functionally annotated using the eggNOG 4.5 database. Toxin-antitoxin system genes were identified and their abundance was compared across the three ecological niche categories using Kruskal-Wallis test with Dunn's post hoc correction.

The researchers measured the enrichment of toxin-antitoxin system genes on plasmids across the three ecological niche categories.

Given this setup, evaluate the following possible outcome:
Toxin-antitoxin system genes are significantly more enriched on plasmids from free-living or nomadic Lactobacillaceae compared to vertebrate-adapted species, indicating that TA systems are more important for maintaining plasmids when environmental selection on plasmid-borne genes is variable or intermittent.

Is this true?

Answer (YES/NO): YES